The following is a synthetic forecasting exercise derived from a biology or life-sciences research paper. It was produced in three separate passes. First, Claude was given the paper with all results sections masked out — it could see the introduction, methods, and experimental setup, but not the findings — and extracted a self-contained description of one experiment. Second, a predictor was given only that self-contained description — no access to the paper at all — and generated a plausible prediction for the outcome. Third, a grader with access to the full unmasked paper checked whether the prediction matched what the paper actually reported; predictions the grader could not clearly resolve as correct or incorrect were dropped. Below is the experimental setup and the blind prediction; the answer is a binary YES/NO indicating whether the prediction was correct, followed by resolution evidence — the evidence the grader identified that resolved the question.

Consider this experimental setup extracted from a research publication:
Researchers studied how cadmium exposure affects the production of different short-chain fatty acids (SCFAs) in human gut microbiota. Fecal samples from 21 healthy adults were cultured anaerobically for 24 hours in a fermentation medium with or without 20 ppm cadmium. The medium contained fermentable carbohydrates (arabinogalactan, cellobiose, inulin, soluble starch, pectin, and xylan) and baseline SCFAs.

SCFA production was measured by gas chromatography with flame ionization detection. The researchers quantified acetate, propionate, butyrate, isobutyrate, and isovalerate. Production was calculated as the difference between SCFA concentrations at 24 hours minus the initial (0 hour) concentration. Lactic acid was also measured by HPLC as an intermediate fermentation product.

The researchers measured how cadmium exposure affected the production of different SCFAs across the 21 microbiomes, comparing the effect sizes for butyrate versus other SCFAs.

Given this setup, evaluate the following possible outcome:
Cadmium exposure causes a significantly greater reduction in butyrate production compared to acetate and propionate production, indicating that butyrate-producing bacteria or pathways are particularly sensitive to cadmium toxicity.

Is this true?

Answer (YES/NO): NO